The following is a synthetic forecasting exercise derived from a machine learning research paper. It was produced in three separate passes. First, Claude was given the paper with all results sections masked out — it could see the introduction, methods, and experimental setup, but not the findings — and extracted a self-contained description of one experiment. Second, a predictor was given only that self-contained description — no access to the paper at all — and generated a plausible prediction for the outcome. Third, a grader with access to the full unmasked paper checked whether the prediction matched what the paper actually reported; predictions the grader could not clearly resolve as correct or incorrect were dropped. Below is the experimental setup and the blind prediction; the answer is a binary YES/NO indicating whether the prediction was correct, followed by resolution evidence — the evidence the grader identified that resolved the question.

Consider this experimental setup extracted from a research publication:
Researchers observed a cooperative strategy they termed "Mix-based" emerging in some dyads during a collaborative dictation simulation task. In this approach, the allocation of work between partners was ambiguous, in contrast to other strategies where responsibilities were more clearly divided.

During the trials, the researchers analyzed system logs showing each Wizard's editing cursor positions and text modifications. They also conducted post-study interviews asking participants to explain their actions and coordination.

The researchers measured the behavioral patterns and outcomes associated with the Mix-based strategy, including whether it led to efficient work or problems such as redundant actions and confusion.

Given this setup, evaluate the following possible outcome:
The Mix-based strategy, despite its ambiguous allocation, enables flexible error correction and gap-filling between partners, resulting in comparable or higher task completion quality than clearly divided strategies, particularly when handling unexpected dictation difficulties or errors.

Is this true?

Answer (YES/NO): NO